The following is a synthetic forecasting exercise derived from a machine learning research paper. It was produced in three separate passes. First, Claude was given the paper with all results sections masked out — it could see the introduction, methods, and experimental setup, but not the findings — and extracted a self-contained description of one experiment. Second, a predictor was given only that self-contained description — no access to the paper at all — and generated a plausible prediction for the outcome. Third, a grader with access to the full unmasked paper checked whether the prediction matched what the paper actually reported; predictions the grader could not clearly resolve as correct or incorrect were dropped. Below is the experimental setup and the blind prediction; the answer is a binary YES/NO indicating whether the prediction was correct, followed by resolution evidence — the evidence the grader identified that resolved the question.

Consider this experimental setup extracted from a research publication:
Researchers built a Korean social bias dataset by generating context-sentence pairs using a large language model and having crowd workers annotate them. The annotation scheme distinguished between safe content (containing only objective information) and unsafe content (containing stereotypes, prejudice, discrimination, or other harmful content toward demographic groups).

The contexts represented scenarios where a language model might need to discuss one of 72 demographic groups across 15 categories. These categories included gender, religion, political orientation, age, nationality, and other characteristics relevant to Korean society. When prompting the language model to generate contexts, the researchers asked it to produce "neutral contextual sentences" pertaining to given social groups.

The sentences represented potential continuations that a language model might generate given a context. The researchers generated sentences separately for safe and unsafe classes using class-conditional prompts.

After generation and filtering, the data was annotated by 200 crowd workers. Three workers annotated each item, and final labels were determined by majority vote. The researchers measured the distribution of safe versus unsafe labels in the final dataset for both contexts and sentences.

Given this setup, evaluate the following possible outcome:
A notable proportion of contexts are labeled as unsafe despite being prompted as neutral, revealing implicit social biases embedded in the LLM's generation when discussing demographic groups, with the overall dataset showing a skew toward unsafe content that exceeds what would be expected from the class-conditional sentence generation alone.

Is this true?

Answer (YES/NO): NO